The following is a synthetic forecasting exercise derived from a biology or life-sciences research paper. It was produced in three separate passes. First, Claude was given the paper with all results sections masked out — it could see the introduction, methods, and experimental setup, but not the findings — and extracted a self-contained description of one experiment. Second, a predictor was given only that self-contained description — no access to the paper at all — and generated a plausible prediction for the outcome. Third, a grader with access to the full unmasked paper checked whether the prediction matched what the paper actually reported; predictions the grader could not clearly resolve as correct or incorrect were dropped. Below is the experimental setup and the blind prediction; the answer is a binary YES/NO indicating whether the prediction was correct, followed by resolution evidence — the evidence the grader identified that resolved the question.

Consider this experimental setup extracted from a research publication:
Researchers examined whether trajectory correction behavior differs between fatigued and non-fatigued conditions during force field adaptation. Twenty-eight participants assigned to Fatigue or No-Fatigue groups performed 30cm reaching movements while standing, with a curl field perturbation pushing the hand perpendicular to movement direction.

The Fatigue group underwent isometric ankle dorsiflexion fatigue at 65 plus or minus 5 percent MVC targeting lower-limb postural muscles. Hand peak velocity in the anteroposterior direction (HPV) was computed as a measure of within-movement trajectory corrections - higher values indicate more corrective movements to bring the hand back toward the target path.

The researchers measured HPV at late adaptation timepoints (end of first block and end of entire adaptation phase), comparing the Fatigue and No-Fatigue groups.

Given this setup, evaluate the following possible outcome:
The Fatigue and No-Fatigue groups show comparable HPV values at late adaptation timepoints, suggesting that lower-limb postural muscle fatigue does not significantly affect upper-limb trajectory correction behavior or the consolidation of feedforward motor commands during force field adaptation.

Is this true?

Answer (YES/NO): NO